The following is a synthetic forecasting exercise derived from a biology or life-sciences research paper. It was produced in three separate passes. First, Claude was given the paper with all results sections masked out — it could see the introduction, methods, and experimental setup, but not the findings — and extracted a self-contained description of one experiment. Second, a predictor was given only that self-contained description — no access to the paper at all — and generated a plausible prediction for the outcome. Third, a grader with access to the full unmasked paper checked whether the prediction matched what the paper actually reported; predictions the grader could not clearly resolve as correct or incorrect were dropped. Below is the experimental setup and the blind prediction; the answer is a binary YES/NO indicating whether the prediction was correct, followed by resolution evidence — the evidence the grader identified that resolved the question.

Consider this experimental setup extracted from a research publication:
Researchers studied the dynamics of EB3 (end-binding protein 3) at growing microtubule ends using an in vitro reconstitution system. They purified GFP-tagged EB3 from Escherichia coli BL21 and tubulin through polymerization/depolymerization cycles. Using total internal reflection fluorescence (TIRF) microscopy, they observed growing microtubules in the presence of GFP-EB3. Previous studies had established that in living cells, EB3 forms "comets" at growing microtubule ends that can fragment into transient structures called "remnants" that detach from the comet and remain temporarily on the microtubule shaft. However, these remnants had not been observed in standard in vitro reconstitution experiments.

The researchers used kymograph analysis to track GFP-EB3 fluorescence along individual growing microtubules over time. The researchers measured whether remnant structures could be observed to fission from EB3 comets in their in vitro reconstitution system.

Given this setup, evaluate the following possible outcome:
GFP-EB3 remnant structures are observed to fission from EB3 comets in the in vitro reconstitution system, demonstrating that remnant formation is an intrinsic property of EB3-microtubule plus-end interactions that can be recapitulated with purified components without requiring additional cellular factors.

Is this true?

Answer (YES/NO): YES